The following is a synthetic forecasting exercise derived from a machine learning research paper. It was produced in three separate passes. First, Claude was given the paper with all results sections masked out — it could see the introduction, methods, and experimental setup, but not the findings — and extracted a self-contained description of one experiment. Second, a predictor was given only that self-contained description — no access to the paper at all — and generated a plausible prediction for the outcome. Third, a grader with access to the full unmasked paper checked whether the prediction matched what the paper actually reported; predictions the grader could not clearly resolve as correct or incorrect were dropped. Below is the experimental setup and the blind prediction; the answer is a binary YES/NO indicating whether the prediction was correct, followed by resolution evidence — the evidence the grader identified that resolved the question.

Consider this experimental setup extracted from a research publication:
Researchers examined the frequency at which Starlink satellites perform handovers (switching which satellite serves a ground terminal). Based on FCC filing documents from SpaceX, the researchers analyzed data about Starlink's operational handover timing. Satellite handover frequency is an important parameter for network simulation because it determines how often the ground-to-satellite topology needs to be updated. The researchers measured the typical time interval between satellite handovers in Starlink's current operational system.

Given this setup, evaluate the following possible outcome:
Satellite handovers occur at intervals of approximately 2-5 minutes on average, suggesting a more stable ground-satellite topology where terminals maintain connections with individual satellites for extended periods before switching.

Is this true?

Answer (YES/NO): NO